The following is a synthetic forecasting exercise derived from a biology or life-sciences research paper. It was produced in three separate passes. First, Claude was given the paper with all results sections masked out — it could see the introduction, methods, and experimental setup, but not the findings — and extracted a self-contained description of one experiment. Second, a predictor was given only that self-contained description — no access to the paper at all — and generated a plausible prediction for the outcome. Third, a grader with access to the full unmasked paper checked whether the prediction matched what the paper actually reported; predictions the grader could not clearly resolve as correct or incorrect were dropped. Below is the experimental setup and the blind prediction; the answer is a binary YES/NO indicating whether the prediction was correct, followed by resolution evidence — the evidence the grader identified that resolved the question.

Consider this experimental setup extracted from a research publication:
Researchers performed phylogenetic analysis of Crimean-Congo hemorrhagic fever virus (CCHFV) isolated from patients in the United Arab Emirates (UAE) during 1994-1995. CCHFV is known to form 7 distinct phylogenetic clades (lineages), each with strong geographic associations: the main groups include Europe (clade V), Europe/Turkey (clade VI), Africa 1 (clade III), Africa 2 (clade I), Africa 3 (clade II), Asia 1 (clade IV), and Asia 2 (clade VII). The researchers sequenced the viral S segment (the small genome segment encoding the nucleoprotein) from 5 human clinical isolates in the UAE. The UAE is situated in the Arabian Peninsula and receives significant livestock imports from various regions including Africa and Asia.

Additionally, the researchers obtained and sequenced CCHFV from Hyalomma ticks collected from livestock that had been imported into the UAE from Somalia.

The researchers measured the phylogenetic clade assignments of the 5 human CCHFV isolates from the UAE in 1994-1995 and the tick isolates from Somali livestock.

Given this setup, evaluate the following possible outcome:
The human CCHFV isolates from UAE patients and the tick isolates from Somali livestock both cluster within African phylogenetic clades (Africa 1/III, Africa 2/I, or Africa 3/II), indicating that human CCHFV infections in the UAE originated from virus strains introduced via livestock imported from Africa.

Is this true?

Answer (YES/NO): NO